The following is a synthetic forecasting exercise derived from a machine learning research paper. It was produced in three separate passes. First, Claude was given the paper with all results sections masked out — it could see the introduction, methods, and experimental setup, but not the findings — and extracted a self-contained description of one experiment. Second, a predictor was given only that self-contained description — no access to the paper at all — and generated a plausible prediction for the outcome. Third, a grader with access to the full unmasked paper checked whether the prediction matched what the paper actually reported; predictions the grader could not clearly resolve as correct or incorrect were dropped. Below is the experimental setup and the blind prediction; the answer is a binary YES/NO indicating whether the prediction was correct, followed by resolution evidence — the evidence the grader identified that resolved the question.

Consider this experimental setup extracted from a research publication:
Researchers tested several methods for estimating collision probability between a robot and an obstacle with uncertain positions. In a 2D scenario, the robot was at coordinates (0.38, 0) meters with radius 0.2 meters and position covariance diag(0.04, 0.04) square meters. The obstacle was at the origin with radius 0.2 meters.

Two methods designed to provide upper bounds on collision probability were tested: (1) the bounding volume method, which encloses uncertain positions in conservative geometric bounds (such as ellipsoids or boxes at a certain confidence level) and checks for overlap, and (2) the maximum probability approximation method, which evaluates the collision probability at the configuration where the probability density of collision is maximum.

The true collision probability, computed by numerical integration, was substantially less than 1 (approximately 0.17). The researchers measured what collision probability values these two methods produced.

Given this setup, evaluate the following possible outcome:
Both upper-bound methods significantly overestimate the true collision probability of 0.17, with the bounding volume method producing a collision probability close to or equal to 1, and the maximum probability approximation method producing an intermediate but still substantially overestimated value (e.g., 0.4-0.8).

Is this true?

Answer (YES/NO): NO